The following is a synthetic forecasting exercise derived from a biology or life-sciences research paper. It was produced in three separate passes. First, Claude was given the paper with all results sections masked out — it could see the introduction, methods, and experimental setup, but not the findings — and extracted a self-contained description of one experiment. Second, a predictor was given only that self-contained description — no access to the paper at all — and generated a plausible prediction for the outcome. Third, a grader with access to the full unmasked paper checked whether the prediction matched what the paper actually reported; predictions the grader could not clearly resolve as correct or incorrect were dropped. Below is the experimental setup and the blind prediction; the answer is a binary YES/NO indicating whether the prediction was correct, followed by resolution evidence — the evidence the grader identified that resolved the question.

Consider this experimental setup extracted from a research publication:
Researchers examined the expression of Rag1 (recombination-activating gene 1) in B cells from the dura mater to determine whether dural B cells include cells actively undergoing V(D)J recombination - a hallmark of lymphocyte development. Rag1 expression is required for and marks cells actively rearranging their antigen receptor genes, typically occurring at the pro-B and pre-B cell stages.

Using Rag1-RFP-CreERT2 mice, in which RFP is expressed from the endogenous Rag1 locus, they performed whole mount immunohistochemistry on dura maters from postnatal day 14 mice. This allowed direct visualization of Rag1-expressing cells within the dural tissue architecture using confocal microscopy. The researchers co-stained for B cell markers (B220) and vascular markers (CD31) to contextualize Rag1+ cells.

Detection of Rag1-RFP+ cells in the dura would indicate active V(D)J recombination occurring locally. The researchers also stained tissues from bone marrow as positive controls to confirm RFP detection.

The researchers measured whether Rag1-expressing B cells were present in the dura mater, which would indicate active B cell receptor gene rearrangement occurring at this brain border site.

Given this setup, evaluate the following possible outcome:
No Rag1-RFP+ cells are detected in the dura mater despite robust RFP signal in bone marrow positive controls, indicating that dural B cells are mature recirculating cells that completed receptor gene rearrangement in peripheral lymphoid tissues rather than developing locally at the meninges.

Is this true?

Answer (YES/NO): NO